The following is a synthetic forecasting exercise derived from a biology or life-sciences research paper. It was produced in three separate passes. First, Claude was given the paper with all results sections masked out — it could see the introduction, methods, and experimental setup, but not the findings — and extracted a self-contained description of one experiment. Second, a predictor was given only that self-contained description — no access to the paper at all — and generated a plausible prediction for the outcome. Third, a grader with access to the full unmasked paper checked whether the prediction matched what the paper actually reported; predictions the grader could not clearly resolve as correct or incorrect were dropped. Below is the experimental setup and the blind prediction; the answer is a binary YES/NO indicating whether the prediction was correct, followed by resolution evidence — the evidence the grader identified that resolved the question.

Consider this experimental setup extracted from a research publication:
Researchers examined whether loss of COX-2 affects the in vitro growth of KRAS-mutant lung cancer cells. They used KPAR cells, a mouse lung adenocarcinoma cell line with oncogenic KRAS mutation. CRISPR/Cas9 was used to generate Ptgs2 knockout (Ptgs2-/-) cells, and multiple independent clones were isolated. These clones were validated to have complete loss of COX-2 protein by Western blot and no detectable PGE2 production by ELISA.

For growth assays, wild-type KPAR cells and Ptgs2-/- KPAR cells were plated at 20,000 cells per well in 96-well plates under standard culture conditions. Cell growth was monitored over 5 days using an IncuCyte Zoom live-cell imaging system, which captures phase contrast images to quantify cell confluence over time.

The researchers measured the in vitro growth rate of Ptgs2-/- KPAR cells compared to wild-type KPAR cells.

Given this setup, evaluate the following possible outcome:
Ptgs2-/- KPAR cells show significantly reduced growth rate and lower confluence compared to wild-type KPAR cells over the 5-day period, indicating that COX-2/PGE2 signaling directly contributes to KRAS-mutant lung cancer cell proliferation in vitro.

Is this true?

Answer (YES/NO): NO